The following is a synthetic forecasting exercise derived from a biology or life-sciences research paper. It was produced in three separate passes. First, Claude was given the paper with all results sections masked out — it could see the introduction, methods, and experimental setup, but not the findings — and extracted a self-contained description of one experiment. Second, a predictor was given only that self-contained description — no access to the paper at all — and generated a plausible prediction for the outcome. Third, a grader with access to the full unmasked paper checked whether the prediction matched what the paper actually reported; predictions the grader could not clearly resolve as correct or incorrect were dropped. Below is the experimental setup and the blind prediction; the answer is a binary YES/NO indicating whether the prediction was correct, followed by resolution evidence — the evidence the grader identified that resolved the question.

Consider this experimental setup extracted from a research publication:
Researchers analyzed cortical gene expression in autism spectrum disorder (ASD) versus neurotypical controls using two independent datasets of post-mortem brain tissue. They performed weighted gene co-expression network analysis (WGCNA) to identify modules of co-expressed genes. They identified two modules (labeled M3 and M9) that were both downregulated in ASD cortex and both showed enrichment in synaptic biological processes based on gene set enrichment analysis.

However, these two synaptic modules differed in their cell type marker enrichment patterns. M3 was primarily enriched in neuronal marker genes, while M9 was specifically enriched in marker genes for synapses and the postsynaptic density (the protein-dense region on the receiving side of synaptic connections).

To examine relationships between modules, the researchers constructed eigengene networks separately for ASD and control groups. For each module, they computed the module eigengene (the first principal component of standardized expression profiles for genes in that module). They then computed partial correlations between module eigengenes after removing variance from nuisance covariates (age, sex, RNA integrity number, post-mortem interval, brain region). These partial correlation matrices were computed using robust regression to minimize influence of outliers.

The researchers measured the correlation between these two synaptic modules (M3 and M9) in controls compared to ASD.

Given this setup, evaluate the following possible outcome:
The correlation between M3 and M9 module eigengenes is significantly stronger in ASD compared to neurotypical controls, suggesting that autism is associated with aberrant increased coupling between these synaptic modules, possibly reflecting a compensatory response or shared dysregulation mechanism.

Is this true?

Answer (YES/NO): YES